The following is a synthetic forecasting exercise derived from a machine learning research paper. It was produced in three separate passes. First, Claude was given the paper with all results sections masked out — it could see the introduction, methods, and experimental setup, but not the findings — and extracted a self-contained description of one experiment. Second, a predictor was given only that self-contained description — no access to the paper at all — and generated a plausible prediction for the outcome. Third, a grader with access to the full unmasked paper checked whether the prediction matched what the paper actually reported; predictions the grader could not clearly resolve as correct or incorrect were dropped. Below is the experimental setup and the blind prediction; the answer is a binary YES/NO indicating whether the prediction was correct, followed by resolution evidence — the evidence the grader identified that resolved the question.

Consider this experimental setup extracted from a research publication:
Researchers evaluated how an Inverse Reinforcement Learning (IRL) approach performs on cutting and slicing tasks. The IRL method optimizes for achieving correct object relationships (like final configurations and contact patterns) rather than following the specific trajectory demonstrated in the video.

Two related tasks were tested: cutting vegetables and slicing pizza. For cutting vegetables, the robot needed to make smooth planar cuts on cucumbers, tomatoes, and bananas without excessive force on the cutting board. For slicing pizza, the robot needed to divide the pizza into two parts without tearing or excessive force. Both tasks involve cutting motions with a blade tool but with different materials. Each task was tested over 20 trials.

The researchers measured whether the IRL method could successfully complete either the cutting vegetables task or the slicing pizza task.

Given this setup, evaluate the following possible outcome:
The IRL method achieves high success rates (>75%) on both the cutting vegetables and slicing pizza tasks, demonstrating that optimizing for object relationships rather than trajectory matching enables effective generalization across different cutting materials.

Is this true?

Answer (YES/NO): NO